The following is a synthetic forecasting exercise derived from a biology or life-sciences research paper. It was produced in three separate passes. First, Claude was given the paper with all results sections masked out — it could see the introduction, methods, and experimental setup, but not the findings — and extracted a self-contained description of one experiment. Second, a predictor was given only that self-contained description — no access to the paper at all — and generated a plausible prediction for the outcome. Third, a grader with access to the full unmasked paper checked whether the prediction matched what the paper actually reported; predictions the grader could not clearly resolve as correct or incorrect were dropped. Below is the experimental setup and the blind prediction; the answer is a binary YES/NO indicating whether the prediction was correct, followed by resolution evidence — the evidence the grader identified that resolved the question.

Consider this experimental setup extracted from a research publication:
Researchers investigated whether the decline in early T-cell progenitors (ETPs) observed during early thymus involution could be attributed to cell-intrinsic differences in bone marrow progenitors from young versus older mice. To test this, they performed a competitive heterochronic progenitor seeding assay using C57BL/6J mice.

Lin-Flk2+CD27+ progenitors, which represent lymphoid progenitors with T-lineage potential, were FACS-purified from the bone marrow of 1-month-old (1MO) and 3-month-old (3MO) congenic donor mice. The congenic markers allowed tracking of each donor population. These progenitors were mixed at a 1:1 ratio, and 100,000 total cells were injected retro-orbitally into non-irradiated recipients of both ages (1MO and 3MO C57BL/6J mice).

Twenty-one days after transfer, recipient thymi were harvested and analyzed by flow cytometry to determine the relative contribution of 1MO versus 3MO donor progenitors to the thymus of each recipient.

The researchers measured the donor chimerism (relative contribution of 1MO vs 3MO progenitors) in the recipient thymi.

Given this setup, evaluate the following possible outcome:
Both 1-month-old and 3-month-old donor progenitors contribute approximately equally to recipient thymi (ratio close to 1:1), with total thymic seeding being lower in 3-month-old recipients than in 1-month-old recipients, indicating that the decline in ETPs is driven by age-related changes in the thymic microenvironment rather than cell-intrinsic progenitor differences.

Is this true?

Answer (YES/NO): NO